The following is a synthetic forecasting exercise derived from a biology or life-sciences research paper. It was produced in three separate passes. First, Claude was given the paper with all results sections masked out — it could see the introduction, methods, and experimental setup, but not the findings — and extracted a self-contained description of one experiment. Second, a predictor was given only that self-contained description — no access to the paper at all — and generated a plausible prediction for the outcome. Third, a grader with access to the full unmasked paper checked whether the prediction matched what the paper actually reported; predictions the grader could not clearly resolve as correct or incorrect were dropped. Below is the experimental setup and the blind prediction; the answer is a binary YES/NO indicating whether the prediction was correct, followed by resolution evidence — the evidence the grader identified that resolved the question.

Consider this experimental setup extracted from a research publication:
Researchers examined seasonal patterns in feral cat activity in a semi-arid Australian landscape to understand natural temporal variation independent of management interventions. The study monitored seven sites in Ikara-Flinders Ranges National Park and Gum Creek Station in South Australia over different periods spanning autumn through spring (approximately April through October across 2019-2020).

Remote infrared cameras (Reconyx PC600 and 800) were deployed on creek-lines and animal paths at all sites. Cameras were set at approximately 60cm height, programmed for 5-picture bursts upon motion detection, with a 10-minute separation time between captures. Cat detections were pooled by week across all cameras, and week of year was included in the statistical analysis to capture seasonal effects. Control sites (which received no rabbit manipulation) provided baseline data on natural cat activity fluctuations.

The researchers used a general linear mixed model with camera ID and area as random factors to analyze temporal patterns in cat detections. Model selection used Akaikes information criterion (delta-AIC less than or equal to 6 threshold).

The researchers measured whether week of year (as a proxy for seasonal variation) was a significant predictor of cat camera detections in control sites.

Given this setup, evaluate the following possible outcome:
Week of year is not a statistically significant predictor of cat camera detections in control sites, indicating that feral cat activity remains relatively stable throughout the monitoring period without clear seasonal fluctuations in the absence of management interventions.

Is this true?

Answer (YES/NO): YES